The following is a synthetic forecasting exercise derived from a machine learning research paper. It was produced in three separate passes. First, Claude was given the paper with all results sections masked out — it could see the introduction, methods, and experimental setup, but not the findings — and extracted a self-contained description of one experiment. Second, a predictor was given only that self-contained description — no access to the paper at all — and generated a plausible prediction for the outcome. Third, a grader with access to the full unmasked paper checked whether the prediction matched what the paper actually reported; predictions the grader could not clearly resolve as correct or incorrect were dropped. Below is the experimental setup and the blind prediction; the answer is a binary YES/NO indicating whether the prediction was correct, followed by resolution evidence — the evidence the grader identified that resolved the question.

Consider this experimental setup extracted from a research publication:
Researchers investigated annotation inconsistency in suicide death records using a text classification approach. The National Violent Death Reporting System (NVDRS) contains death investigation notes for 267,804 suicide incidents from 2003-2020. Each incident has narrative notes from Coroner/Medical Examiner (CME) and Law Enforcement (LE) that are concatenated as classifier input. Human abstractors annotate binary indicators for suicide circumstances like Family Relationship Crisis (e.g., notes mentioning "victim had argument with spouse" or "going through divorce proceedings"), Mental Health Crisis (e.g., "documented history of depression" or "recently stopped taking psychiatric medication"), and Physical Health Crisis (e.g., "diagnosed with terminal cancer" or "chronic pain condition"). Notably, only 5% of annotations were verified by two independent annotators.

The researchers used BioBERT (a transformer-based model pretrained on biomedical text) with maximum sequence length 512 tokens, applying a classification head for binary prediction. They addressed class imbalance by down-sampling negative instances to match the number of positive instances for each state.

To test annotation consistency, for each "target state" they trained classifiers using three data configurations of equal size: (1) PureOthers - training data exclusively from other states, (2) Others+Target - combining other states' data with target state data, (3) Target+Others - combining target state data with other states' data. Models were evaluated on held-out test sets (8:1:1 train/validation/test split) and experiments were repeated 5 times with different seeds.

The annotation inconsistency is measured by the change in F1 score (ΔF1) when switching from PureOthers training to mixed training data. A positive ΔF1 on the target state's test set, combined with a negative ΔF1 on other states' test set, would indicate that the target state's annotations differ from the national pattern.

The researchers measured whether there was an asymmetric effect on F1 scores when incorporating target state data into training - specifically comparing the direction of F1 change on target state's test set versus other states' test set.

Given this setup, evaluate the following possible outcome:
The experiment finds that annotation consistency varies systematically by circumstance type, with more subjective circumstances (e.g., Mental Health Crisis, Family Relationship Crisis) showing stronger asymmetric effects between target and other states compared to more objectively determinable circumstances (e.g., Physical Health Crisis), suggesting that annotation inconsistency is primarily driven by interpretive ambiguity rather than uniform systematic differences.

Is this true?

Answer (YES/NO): NO